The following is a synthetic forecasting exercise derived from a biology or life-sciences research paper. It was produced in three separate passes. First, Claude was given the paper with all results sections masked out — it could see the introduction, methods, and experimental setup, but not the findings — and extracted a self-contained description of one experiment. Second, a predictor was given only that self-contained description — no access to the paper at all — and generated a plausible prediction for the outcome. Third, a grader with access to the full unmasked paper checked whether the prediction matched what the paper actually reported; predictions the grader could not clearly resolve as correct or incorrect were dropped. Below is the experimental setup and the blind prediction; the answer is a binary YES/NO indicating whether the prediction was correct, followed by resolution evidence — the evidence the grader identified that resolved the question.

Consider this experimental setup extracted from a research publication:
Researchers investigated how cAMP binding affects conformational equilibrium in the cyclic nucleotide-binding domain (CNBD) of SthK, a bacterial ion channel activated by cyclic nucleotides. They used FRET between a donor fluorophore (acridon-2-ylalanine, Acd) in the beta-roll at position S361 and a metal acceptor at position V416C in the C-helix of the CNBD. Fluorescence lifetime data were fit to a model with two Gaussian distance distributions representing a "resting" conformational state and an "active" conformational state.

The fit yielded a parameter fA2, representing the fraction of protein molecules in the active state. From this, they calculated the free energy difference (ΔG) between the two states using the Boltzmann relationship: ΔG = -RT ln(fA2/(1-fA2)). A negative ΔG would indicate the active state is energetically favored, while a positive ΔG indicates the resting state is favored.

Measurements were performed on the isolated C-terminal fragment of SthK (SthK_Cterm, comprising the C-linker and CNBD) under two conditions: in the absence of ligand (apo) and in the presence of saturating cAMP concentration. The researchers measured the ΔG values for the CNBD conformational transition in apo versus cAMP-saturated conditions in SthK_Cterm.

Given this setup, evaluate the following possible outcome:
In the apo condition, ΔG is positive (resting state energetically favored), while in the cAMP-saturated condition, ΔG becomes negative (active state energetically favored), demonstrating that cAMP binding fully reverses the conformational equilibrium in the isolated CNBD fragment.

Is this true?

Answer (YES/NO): YES